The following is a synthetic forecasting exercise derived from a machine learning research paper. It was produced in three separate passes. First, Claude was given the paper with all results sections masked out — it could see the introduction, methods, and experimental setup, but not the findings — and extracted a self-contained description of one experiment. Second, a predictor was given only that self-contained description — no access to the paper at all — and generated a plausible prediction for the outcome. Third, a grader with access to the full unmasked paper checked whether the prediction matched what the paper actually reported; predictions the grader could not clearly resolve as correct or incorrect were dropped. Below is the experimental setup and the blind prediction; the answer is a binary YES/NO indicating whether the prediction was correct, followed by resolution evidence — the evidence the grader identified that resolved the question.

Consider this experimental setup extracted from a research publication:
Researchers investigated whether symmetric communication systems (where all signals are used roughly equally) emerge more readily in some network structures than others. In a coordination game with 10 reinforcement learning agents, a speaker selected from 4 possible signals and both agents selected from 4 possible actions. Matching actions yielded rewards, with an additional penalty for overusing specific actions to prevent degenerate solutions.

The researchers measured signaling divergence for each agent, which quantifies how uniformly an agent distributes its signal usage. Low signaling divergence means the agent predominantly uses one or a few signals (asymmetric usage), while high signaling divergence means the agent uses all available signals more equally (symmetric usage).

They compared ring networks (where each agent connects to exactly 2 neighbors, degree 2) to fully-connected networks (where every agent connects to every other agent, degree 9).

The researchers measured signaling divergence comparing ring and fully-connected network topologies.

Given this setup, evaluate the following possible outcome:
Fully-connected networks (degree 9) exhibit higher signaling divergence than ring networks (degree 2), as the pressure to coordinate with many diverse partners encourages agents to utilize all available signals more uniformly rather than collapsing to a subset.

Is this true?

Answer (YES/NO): NO